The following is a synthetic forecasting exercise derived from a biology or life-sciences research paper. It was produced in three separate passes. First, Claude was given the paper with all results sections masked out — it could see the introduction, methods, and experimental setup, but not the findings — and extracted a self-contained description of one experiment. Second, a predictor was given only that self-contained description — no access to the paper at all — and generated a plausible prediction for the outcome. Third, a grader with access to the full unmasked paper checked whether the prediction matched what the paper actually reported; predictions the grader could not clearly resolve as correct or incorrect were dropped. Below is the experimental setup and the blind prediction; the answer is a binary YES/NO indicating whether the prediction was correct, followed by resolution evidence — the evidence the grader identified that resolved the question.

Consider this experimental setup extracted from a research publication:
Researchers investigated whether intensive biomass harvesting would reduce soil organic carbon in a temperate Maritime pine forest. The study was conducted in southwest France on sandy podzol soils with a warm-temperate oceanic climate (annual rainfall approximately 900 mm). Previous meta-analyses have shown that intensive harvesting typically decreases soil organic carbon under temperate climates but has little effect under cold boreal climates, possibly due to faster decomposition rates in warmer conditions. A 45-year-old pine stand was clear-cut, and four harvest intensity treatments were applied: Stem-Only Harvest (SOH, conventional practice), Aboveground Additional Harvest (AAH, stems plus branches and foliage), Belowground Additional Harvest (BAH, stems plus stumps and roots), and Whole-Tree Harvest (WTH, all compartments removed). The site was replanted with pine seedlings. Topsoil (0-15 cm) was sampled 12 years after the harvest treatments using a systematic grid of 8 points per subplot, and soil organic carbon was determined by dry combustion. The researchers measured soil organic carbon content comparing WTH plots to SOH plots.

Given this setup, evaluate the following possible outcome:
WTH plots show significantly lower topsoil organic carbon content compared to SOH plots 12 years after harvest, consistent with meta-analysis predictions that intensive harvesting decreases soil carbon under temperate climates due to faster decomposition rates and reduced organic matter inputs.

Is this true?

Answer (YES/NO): NO